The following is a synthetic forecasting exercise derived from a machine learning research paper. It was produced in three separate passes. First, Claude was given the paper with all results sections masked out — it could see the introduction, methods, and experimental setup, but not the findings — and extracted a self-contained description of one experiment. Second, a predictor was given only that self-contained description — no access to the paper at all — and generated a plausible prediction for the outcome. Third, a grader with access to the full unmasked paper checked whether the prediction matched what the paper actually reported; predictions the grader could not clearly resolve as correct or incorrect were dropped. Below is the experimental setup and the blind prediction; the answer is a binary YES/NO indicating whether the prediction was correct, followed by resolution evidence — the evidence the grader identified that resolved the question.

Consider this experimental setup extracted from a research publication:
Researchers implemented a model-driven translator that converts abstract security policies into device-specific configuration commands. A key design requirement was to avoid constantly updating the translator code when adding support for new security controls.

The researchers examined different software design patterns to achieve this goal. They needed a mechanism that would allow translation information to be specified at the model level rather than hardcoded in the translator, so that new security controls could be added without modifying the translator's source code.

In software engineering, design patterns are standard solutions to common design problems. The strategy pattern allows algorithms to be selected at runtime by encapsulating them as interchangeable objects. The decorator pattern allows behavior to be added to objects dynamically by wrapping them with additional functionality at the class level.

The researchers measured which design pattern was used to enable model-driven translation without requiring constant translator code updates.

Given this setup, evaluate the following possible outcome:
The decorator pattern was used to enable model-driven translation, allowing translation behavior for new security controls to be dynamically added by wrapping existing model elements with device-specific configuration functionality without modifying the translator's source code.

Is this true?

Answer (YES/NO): YES